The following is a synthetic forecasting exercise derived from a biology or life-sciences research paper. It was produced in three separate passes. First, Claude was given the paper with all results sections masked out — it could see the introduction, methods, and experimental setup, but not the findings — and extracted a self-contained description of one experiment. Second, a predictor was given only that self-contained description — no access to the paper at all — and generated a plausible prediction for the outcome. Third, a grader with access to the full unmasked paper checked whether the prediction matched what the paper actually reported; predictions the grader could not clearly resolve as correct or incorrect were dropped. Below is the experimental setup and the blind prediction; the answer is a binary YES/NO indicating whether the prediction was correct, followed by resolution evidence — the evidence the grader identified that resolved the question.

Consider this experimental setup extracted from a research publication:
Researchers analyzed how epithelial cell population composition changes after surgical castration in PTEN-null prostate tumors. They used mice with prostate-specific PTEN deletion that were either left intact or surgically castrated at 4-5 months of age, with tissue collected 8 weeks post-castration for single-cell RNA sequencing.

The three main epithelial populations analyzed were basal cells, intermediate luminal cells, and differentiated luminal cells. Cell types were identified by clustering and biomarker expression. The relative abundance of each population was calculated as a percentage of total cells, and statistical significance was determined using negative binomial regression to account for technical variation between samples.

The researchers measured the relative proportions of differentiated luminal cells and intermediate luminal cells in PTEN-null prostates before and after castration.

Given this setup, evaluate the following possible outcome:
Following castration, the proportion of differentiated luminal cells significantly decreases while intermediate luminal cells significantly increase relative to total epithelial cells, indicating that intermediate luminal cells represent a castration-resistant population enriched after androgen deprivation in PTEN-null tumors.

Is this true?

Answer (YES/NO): YES